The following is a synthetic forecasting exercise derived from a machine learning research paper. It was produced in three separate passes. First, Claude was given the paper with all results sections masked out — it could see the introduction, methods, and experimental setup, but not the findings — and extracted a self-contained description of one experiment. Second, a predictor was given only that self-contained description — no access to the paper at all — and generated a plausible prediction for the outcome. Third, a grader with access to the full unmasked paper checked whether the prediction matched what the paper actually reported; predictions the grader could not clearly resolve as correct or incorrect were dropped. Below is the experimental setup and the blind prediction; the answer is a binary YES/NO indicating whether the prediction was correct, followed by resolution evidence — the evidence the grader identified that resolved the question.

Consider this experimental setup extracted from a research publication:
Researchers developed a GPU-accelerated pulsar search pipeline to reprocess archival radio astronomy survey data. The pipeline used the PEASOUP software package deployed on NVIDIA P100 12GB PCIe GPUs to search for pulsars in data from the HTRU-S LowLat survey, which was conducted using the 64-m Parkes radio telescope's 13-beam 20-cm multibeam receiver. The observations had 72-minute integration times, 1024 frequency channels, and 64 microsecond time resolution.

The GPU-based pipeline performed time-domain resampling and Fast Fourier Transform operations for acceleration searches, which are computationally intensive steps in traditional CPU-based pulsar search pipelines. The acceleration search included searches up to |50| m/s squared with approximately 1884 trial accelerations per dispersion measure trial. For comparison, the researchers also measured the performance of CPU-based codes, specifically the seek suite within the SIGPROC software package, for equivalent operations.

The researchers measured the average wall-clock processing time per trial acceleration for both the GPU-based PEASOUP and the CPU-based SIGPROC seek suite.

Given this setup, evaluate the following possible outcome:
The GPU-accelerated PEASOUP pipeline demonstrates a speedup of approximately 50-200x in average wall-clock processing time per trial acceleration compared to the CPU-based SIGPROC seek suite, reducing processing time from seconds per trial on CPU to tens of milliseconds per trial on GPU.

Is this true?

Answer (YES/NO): NO